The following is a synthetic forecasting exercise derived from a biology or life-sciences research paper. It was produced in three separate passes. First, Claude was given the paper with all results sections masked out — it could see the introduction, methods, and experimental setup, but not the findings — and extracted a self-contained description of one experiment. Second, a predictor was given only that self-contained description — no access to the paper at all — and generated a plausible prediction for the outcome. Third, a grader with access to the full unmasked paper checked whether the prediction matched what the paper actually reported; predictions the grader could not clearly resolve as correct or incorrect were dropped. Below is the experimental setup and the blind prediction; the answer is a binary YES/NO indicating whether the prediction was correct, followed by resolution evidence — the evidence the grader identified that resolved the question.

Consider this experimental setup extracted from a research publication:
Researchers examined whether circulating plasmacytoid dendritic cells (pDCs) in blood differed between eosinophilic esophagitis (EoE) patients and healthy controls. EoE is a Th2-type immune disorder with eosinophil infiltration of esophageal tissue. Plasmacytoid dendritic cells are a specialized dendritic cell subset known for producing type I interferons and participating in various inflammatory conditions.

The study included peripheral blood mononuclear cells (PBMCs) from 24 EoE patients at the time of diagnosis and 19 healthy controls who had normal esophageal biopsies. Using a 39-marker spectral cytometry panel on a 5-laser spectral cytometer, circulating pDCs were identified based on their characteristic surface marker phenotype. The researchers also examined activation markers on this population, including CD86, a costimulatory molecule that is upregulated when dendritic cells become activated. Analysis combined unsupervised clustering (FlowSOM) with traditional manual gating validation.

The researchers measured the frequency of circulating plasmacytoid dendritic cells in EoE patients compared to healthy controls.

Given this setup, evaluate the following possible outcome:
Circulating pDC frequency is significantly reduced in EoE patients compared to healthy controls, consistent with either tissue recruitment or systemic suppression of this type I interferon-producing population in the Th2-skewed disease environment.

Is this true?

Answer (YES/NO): YES